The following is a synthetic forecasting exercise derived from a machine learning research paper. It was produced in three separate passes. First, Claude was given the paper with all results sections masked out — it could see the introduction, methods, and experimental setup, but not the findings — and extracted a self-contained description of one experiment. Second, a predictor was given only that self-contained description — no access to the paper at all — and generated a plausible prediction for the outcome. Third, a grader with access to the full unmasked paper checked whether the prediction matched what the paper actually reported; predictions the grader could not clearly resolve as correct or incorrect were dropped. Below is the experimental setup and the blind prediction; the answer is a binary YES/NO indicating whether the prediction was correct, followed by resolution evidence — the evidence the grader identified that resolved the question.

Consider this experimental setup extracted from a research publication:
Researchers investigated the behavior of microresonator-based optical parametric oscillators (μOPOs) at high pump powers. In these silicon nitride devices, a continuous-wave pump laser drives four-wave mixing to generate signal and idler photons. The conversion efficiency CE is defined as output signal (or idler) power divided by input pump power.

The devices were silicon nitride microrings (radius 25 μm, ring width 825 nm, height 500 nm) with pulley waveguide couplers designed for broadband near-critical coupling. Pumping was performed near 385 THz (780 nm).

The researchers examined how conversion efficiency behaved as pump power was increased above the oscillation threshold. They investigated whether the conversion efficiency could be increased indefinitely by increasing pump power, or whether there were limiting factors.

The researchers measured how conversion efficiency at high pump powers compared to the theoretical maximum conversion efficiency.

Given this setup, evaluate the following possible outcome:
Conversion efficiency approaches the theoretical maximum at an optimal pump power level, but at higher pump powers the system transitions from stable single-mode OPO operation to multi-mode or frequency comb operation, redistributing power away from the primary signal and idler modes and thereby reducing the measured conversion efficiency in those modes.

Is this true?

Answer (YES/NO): YES